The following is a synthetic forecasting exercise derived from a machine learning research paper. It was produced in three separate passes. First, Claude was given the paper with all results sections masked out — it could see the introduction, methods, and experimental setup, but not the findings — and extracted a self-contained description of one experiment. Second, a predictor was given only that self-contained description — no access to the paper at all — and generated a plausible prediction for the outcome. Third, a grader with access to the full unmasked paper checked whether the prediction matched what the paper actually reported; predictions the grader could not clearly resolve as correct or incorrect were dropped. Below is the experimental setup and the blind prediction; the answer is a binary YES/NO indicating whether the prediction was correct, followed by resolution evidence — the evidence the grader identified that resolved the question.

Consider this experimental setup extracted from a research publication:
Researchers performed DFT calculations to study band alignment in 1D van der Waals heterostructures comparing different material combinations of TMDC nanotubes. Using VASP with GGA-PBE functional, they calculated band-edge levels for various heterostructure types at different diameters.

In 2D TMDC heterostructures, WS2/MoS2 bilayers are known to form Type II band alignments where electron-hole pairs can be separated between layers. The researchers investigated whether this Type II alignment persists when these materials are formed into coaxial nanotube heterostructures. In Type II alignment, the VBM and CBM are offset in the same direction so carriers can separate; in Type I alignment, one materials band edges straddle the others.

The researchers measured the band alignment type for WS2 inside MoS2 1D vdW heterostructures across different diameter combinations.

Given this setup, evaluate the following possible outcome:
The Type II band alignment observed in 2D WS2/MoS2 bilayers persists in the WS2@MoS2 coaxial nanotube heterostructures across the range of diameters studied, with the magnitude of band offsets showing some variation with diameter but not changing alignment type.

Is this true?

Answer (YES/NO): NO